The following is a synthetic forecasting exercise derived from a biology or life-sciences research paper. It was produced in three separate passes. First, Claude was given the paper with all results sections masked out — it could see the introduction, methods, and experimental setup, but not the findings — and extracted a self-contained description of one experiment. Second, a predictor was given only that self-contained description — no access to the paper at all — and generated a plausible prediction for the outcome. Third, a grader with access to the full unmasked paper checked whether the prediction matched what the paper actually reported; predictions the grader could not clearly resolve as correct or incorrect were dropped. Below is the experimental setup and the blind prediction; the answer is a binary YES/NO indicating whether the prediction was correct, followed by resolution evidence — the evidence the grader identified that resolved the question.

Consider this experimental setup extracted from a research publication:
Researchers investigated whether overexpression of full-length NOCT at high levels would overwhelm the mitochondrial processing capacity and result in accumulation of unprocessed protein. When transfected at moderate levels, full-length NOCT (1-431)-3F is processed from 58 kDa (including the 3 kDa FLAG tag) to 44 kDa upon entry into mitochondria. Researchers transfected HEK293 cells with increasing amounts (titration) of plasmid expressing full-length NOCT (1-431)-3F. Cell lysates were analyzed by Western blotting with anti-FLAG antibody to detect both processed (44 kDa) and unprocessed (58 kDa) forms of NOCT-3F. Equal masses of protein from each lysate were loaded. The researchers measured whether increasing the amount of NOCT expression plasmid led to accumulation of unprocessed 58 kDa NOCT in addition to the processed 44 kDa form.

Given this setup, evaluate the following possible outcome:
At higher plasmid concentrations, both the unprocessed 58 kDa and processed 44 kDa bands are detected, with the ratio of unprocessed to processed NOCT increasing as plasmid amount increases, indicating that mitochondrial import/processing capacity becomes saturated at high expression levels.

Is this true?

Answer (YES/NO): YES